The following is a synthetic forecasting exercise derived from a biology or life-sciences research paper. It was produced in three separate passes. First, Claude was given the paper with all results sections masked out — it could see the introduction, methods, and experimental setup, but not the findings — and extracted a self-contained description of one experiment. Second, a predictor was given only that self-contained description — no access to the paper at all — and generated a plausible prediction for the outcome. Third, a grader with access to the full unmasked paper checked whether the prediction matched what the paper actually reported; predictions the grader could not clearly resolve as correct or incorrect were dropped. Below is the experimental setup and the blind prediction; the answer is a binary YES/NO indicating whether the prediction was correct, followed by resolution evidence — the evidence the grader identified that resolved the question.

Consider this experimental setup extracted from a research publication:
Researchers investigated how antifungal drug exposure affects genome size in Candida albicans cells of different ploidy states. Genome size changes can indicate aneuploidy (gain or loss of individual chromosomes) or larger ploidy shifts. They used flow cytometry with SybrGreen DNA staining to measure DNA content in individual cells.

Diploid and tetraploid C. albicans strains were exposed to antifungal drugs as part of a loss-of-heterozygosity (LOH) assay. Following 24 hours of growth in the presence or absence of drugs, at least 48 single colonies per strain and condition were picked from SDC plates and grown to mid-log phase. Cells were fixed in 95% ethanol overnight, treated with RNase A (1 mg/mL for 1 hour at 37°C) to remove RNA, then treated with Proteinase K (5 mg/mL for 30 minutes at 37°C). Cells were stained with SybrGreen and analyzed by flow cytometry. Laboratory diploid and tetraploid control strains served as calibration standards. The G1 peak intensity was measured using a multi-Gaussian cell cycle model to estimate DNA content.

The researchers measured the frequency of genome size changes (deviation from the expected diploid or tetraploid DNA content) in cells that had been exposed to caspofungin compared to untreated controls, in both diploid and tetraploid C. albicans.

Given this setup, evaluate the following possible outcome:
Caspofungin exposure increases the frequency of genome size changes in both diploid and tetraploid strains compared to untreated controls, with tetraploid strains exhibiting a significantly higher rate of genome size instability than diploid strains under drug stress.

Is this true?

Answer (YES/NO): YES